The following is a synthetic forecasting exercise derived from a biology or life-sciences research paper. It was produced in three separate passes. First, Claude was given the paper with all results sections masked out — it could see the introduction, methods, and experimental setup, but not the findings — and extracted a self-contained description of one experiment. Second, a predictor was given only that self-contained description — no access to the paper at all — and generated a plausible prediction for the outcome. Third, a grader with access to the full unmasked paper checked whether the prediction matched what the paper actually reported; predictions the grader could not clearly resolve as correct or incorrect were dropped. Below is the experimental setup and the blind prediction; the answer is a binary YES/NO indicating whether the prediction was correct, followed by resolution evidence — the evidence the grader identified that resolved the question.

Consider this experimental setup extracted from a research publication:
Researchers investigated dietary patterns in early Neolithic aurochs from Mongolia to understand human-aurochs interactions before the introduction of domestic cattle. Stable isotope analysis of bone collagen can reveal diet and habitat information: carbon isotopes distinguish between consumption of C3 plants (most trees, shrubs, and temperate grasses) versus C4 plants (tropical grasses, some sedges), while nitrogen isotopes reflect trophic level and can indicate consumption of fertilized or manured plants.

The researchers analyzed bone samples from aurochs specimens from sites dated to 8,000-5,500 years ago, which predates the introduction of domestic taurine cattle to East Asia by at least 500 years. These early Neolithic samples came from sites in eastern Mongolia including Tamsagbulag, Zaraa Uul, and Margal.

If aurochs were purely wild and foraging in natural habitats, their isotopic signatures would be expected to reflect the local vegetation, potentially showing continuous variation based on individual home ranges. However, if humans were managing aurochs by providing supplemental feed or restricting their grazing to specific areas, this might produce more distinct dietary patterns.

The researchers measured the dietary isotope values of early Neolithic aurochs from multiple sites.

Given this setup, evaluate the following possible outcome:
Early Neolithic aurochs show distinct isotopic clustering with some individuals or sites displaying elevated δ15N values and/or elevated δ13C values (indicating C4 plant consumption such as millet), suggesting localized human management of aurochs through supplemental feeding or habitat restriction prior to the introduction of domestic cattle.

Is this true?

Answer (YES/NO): YES